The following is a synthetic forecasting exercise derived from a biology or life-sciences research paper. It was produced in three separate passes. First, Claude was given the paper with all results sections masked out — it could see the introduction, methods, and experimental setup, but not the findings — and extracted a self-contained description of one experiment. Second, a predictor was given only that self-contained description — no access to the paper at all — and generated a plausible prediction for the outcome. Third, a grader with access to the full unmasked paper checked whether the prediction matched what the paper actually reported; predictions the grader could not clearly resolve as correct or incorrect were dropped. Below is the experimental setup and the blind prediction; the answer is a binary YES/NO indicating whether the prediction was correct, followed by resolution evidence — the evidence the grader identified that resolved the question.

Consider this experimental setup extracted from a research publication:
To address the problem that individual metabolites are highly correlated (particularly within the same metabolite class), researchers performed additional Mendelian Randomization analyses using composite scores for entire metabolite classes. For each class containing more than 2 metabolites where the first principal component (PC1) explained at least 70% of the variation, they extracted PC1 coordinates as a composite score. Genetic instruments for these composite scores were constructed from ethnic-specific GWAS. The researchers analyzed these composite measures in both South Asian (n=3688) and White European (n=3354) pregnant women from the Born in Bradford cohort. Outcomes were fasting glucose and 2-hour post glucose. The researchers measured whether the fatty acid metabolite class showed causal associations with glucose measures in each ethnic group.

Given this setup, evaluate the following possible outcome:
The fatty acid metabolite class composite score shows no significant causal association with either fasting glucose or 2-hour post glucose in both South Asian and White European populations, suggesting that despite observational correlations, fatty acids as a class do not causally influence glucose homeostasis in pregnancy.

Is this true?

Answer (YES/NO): NO